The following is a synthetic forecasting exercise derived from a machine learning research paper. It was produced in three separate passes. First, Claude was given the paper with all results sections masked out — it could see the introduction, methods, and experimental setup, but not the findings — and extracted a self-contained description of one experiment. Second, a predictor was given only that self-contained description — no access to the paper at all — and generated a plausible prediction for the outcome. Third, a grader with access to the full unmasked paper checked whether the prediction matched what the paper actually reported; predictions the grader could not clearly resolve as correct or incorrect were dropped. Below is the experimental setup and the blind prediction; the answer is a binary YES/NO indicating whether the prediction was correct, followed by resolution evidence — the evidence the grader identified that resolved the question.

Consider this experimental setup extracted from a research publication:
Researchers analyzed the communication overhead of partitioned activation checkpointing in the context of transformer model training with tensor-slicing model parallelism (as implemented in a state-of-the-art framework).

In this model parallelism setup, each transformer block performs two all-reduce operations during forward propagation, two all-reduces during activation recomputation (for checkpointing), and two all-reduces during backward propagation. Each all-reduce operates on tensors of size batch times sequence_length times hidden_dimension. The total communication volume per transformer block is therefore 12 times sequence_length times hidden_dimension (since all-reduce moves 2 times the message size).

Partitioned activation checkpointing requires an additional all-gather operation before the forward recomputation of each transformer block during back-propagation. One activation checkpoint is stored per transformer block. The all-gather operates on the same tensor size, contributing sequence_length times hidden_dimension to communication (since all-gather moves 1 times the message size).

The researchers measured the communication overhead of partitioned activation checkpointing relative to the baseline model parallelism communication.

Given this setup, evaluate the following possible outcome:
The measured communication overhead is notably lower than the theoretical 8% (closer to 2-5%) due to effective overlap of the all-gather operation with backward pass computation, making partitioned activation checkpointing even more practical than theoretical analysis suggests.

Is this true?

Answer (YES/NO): NO